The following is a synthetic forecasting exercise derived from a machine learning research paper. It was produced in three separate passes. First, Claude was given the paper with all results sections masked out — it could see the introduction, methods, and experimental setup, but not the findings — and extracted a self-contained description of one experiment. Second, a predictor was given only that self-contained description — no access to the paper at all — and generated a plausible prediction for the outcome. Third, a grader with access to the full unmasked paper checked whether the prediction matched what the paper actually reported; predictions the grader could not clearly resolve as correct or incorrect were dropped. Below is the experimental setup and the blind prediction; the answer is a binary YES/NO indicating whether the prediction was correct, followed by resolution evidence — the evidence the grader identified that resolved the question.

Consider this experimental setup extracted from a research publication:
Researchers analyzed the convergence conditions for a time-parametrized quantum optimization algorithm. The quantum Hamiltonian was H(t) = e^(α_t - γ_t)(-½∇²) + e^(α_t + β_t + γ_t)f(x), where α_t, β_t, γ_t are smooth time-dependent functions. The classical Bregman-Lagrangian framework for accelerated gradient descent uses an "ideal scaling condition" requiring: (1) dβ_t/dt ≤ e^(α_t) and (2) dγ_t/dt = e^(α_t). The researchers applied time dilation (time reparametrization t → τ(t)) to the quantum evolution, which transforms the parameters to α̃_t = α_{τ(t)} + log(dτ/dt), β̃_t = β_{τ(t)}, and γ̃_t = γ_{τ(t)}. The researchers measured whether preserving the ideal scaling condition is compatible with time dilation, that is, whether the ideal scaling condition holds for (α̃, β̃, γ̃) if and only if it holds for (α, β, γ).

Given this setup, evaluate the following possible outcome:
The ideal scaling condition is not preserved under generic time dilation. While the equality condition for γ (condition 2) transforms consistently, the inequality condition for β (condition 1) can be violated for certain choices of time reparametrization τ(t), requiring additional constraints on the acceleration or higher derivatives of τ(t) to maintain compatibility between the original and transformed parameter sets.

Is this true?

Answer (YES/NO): NO